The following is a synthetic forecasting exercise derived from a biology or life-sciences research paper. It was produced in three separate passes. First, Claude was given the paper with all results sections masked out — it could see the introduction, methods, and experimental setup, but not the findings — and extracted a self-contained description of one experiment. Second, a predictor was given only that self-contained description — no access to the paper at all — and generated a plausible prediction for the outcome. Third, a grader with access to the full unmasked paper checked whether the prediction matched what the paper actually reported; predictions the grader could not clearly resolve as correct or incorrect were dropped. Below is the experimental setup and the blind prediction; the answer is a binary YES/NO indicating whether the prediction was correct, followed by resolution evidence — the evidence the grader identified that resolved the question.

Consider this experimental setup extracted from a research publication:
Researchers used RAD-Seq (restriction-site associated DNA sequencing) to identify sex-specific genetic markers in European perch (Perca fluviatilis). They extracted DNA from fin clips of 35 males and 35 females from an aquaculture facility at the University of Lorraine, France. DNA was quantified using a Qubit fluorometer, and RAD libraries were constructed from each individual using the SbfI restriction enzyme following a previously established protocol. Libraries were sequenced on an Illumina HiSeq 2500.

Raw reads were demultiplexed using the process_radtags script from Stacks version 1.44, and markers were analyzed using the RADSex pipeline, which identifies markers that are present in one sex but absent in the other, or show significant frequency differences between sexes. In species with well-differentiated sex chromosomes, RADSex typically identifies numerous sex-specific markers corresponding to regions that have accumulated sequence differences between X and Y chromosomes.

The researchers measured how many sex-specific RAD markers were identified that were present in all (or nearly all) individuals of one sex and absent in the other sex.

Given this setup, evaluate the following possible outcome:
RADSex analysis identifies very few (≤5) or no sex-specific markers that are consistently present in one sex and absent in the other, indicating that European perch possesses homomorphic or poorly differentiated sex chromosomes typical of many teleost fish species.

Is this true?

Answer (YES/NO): YES